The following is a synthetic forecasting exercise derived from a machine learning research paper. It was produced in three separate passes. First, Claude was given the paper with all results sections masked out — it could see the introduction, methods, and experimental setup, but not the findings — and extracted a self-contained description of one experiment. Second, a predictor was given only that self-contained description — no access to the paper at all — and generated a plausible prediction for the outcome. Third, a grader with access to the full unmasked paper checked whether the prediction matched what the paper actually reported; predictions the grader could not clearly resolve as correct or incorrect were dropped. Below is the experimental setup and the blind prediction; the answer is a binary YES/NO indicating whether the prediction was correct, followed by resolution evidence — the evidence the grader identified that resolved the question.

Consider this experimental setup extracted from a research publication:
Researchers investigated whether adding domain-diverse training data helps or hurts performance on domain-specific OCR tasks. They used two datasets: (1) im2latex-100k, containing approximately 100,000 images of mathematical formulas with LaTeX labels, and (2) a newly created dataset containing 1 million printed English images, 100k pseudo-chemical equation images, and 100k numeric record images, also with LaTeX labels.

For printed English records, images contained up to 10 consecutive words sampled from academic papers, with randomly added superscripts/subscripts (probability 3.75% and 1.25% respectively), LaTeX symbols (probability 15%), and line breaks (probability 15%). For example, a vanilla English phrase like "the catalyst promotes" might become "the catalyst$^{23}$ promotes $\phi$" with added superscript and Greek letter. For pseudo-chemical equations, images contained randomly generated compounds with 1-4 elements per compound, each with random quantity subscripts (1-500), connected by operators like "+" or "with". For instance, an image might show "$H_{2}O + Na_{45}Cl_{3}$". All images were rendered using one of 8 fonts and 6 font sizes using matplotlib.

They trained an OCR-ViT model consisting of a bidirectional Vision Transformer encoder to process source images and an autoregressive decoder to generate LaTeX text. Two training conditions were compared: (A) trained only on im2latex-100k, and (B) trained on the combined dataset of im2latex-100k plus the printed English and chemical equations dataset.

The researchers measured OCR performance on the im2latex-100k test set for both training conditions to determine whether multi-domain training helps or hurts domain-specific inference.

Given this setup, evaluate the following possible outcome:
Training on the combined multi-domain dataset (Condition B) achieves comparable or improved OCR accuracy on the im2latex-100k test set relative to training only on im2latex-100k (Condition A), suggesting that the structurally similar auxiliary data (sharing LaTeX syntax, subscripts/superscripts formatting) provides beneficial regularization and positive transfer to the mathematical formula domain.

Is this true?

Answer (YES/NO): YES